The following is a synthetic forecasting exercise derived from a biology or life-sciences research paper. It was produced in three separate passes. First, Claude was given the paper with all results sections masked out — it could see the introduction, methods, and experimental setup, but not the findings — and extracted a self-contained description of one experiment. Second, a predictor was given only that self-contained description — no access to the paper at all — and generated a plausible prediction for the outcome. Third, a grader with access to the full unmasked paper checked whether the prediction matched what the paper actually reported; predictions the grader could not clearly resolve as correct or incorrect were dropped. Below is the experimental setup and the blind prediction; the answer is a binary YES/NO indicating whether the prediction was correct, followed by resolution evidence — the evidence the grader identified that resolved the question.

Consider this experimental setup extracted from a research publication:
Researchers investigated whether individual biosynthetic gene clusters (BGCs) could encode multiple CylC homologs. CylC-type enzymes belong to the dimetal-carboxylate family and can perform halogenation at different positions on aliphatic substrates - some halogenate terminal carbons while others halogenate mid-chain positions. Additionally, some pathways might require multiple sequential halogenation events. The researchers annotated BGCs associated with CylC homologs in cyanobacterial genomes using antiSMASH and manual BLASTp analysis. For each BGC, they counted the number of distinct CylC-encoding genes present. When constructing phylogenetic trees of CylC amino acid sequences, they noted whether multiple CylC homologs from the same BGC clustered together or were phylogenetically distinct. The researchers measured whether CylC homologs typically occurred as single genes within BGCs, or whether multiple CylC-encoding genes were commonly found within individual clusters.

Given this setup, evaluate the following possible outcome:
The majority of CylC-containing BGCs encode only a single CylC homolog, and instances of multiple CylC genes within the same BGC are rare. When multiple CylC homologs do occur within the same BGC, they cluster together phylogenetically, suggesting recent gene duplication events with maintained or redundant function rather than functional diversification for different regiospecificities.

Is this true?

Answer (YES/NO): NO